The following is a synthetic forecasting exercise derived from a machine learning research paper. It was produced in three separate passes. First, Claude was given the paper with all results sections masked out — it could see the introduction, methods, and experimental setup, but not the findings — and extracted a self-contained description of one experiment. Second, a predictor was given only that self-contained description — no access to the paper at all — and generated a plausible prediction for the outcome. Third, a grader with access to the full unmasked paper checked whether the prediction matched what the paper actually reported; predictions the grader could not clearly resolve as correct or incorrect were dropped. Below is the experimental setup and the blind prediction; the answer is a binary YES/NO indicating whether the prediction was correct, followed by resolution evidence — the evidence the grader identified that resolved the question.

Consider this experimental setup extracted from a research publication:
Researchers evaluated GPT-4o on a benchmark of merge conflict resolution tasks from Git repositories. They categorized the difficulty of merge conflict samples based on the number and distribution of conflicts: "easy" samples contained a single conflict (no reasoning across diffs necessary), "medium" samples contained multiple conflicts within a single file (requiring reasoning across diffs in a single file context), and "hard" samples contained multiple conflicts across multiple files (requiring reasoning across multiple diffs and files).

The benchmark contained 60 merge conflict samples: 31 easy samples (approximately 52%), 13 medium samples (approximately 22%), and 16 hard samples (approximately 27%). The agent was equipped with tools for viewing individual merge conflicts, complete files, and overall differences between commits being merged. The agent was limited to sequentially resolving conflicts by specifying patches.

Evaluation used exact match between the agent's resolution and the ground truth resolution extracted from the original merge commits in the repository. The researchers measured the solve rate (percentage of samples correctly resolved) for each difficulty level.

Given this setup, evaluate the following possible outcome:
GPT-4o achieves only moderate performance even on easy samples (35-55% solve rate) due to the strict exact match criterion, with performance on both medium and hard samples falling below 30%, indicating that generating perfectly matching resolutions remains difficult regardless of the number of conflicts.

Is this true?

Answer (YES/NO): NO